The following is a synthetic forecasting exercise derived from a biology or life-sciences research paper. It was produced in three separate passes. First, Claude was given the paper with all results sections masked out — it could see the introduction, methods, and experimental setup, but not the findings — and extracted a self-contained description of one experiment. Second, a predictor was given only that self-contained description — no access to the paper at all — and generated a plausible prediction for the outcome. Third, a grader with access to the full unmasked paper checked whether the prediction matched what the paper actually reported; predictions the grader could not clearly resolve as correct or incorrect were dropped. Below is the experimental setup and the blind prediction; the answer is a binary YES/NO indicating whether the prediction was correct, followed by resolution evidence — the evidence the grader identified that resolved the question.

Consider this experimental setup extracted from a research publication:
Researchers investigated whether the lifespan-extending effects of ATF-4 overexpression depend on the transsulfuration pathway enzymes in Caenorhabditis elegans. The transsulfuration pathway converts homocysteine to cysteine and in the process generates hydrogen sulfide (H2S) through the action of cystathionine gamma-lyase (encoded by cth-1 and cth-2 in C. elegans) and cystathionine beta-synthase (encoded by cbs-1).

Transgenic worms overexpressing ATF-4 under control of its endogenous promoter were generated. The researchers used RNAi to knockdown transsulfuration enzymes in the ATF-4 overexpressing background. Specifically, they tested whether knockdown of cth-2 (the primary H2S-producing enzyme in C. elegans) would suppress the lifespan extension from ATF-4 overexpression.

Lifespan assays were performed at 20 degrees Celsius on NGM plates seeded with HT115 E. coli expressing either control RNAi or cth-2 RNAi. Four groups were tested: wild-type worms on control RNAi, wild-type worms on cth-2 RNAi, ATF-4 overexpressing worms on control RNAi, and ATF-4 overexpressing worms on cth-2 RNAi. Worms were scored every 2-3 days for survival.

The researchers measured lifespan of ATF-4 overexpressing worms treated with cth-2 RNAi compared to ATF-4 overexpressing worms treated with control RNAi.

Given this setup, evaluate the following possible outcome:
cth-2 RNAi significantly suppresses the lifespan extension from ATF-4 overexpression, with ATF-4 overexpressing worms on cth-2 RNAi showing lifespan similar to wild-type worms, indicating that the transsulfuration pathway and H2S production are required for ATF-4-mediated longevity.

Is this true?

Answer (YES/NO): YES